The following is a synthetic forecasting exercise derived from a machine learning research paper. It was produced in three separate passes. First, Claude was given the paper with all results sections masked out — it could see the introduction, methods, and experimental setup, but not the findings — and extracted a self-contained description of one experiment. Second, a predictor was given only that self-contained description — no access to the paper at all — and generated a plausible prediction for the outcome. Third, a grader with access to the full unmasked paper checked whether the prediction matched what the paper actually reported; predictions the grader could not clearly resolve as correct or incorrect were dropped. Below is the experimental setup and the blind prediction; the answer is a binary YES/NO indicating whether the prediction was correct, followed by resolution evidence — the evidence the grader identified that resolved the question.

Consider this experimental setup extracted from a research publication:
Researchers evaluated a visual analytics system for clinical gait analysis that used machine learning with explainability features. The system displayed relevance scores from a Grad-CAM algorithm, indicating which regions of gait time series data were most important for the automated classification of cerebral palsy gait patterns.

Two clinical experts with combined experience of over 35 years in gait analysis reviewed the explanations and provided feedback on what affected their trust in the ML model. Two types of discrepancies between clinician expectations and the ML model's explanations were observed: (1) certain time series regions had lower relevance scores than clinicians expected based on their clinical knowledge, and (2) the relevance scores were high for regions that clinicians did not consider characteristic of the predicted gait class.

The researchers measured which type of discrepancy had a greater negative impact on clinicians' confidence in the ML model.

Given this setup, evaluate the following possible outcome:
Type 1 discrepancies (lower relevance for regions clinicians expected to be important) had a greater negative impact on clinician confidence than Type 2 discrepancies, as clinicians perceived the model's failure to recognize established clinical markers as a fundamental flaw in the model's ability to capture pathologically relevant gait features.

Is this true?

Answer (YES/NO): YES